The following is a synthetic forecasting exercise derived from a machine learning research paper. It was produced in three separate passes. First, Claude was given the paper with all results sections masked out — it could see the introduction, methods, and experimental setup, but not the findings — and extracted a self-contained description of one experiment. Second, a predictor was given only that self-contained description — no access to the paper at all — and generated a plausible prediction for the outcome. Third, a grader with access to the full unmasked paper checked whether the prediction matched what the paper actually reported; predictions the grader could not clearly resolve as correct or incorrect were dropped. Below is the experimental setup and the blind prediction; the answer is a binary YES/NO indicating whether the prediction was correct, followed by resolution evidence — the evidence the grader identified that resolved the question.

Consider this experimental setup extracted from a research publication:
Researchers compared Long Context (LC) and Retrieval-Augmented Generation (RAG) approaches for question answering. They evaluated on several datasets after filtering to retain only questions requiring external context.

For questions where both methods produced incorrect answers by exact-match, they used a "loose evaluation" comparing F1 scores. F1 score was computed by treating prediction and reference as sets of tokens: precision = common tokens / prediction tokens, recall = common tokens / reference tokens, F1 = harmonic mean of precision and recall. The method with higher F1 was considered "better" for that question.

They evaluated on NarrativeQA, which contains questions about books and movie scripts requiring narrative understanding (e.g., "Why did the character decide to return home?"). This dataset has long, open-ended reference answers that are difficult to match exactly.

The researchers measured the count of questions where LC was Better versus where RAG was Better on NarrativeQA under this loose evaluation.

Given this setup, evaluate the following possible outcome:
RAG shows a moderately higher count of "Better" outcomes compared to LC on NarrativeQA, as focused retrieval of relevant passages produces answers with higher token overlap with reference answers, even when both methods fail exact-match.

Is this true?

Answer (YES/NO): NO